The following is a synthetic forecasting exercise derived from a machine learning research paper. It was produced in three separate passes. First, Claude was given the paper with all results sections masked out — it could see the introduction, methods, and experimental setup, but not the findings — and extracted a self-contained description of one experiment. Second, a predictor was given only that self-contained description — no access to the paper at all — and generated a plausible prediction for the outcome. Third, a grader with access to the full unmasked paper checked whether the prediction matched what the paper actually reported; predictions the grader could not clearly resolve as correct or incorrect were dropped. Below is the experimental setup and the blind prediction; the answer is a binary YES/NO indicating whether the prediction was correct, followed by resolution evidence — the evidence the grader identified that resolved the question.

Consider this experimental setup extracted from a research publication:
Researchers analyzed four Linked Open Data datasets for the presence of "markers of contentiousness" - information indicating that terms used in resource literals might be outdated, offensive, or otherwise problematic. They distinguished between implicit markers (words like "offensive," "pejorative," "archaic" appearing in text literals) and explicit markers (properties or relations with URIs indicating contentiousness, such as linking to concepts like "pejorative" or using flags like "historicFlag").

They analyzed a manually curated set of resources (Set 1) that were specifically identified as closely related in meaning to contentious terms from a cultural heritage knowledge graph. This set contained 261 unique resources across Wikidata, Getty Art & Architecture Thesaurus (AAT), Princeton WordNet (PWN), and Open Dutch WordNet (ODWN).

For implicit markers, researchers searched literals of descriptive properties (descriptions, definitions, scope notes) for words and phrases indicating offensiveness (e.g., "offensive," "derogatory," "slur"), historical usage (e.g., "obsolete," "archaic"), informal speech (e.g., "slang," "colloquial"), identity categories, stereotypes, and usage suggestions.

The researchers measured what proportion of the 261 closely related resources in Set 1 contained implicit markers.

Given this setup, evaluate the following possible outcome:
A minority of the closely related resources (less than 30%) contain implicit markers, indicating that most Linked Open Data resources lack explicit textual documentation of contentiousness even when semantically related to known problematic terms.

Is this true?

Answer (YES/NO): YES